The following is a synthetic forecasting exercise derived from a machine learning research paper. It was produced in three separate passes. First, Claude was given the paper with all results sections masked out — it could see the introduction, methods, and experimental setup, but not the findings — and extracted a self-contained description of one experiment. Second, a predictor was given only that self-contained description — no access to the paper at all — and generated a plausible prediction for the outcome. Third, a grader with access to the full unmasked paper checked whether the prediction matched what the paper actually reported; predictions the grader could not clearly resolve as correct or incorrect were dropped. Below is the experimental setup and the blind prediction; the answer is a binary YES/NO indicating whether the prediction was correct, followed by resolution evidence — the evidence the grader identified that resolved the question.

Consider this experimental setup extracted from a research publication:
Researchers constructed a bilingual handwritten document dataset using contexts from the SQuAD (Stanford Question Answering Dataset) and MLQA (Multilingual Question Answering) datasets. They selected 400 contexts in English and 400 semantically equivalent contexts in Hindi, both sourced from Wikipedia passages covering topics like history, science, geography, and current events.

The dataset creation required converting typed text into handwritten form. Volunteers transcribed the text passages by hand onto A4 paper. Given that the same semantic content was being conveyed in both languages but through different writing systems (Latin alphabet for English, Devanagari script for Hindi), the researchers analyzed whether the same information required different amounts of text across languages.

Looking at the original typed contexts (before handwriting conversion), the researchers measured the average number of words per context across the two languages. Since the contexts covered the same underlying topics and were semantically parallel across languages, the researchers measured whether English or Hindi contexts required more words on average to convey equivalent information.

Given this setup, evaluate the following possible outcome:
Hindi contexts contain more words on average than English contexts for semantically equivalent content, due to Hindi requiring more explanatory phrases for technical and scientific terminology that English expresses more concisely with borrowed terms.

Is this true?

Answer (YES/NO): NO